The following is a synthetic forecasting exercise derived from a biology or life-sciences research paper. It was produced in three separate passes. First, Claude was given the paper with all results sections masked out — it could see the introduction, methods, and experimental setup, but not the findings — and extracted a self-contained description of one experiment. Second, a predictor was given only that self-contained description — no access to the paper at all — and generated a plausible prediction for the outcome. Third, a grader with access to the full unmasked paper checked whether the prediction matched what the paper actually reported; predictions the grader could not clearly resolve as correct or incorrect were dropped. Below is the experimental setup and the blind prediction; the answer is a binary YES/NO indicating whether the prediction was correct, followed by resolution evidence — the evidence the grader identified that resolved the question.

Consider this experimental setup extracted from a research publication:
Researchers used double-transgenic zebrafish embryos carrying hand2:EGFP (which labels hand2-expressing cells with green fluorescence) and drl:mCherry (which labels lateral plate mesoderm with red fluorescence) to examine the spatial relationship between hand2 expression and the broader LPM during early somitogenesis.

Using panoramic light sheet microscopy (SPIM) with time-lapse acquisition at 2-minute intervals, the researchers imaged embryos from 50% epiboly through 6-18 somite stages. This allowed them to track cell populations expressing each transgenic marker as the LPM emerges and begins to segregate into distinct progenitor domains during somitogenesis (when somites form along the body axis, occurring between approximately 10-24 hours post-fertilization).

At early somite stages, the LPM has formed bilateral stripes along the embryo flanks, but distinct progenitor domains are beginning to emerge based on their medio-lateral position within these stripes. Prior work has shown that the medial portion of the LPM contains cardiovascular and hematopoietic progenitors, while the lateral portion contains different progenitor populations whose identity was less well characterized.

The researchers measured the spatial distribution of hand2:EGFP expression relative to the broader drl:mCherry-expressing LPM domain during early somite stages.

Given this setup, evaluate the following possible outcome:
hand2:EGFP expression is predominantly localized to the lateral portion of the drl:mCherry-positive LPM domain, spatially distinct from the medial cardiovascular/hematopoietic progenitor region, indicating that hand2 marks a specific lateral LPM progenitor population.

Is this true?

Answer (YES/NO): YES